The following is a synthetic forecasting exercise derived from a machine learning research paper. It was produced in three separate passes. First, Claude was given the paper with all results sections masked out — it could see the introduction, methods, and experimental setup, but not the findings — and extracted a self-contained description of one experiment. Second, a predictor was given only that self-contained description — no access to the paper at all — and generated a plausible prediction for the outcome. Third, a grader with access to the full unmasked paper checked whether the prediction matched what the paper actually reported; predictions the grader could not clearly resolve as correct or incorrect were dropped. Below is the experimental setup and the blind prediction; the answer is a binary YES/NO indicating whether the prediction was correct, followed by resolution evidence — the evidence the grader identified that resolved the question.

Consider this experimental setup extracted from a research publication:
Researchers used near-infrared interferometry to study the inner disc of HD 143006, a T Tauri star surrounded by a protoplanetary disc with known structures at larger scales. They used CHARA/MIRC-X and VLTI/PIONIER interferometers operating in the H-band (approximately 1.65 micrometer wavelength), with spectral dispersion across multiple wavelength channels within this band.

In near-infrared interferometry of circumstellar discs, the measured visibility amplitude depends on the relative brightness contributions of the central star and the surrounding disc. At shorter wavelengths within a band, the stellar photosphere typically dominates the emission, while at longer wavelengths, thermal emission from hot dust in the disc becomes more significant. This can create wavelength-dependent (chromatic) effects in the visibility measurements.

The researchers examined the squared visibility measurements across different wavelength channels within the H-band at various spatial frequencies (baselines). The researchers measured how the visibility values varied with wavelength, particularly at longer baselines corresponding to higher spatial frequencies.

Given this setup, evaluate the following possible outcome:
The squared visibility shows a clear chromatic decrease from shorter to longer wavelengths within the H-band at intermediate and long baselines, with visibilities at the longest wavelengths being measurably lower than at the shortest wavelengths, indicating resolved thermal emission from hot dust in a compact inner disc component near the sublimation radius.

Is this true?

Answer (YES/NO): YES